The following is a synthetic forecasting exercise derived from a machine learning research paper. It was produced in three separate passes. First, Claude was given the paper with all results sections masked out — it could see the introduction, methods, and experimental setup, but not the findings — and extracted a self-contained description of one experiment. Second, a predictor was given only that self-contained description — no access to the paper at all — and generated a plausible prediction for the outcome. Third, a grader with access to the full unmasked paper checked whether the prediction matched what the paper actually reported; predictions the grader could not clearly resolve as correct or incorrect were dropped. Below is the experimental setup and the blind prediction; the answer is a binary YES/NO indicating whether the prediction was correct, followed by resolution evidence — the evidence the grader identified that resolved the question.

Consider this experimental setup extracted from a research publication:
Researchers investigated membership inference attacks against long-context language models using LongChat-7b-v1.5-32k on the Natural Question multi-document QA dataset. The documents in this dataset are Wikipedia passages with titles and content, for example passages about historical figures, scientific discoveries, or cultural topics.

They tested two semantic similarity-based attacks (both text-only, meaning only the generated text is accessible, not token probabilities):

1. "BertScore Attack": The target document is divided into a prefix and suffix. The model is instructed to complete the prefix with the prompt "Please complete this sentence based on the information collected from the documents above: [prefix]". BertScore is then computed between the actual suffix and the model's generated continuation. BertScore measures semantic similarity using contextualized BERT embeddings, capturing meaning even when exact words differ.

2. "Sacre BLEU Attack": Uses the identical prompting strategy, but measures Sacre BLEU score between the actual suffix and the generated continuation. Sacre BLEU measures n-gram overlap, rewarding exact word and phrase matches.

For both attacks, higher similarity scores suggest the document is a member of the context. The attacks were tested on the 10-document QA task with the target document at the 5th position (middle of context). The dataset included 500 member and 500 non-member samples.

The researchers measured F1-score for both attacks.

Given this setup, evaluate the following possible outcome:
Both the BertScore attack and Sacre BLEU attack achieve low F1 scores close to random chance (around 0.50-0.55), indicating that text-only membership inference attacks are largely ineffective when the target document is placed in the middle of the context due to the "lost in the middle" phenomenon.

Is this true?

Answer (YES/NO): NO